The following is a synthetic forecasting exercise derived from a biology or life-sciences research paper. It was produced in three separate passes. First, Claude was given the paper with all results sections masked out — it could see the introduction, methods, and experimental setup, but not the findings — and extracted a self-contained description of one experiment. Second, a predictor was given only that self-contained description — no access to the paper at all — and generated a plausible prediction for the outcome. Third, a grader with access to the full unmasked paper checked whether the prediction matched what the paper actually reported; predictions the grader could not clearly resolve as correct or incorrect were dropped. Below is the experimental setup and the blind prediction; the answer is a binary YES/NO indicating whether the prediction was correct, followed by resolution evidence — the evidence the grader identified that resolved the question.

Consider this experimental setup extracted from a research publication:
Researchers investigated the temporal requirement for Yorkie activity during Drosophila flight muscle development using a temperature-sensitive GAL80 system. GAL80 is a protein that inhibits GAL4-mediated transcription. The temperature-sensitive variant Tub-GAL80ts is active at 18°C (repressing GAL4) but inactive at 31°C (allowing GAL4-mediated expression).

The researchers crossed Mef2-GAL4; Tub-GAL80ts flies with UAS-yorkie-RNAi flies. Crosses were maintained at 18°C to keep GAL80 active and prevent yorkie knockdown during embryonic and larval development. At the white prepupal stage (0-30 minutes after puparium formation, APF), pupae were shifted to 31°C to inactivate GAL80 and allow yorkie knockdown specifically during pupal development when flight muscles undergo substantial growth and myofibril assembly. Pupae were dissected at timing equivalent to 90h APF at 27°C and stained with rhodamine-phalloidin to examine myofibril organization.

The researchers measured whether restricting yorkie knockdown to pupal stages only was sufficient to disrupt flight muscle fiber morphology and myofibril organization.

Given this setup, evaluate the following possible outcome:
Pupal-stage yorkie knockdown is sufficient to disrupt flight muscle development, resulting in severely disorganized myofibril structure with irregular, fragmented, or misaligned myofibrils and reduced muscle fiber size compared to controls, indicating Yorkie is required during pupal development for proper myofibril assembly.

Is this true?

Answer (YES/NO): NO